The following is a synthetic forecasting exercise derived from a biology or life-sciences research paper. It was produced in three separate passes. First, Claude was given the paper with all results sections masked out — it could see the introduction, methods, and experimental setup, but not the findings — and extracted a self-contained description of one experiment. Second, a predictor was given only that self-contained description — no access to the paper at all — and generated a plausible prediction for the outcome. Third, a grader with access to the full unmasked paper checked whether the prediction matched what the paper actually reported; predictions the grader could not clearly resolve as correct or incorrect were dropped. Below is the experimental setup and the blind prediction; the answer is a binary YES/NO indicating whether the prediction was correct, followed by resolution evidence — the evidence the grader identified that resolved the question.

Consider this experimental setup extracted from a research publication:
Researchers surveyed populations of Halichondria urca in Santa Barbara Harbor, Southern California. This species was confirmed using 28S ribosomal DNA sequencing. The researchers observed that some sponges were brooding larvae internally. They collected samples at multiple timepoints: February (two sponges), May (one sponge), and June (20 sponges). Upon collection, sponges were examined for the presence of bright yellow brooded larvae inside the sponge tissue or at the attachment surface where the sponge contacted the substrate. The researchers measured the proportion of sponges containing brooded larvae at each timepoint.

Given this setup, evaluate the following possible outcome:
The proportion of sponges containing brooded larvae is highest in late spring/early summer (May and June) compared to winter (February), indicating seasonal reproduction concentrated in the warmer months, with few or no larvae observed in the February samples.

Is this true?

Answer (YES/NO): NO